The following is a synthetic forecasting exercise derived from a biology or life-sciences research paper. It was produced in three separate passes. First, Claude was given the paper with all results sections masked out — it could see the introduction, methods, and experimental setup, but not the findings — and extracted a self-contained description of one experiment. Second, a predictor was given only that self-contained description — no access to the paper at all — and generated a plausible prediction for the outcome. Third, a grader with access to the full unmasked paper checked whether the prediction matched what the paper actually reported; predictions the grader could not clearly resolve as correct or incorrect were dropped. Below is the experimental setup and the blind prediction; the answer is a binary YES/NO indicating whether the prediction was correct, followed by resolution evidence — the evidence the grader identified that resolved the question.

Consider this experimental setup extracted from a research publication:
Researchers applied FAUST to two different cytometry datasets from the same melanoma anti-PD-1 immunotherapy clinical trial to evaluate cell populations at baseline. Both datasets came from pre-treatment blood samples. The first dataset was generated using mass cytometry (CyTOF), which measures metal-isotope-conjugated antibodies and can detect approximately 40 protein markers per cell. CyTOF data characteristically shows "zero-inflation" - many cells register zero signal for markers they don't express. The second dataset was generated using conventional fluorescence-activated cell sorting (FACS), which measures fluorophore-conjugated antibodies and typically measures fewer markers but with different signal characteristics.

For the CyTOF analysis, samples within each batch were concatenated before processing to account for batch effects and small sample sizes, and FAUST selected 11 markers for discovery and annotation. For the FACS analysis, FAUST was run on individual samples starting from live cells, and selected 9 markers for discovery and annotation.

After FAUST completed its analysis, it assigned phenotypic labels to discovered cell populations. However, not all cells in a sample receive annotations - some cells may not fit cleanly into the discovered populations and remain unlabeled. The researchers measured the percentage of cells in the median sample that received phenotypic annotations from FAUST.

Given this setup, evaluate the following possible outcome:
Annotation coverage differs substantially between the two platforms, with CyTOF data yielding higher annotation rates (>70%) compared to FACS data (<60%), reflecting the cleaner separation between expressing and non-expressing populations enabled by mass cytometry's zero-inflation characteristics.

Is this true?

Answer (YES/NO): NO